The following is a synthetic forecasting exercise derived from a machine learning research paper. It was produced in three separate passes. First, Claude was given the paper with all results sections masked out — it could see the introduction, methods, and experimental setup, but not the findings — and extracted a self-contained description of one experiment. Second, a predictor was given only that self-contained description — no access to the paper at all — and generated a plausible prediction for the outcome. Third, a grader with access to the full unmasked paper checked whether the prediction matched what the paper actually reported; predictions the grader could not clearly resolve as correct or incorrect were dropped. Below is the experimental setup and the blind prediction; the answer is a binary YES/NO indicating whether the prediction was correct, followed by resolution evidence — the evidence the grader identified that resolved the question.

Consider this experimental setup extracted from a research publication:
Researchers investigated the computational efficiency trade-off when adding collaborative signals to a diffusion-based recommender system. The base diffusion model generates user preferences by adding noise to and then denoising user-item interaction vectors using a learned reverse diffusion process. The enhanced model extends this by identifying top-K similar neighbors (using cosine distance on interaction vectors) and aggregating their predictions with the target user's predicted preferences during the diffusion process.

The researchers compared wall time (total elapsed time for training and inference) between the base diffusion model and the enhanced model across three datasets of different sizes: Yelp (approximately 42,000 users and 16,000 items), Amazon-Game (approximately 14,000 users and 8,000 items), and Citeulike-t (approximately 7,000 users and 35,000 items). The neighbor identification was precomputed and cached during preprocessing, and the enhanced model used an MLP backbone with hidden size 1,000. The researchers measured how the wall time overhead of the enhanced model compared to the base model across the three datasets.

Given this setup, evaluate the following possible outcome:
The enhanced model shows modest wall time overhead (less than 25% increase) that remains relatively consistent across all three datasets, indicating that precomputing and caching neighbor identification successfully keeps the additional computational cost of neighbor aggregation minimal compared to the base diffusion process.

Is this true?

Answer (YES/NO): NO